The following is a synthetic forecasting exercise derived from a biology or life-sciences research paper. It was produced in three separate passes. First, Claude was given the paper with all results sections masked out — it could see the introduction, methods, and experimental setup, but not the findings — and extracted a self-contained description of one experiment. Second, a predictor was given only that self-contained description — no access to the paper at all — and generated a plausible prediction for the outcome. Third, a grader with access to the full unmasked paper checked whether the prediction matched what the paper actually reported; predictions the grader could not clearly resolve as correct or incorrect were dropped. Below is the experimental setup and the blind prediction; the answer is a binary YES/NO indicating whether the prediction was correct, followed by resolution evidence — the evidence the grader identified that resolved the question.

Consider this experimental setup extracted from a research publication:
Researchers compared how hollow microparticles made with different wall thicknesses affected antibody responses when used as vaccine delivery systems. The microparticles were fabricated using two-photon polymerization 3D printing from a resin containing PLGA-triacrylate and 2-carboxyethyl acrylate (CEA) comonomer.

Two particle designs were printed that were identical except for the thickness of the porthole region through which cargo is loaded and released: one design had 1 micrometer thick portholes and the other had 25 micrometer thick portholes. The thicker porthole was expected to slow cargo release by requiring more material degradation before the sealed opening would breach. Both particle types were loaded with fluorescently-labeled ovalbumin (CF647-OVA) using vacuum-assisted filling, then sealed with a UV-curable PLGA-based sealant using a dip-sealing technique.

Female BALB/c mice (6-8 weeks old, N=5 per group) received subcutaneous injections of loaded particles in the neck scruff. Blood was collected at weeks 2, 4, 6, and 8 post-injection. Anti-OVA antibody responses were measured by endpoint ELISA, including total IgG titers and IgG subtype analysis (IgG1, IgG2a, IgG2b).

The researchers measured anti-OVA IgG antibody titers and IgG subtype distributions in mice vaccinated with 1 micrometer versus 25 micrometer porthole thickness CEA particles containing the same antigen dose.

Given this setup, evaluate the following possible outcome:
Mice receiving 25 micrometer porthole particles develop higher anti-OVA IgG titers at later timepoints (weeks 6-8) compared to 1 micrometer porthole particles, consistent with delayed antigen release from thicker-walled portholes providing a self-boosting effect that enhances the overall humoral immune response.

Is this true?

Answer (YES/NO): YES